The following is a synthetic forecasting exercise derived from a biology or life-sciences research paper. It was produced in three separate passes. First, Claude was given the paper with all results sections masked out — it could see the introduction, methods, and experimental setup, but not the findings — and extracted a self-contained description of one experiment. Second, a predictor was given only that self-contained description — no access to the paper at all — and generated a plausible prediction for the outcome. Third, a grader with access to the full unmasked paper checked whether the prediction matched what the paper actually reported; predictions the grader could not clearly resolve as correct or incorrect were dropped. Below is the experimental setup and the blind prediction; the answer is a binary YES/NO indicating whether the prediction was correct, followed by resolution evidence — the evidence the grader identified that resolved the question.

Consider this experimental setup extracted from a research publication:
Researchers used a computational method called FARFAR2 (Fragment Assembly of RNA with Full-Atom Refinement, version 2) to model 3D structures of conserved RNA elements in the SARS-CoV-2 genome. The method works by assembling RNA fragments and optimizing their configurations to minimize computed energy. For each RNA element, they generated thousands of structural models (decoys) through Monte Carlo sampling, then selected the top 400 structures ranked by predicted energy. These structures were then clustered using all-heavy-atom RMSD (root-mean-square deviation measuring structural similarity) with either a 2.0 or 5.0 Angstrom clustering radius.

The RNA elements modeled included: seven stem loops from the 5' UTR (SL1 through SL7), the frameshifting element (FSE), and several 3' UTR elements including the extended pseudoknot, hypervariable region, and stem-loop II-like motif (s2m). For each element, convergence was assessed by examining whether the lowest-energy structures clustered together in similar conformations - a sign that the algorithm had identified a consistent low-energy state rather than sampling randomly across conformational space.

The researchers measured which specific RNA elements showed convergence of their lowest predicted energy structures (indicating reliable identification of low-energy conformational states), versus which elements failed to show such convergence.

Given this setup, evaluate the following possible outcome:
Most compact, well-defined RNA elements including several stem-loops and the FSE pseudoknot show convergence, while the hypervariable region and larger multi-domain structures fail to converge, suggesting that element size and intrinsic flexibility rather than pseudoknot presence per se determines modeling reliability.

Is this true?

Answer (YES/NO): YES